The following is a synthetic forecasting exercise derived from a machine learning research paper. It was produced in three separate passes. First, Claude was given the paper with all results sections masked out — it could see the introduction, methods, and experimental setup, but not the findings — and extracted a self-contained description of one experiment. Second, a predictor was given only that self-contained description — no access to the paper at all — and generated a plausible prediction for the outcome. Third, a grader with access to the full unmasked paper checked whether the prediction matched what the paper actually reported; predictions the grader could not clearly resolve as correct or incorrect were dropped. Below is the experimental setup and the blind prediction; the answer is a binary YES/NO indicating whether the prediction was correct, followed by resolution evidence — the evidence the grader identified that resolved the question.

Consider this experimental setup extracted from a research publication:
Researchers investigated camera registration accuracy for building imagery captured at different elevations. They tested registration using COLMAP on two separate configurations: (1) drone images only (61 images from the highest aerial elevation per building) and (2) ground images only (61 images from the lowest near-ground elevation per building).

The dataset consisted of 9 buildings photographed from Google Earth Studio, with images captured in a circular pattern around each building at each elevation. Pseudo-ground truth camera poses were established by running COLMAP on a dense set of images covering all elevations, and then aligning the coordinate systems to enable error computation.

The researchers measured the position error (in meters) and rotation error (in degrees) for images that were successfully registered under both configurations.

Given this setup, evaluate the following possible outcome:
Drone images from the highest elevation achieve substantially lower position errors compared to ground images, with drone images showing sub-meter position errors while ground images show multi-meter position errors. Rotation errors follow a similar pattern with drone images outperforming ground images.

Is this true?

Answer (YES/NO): NO